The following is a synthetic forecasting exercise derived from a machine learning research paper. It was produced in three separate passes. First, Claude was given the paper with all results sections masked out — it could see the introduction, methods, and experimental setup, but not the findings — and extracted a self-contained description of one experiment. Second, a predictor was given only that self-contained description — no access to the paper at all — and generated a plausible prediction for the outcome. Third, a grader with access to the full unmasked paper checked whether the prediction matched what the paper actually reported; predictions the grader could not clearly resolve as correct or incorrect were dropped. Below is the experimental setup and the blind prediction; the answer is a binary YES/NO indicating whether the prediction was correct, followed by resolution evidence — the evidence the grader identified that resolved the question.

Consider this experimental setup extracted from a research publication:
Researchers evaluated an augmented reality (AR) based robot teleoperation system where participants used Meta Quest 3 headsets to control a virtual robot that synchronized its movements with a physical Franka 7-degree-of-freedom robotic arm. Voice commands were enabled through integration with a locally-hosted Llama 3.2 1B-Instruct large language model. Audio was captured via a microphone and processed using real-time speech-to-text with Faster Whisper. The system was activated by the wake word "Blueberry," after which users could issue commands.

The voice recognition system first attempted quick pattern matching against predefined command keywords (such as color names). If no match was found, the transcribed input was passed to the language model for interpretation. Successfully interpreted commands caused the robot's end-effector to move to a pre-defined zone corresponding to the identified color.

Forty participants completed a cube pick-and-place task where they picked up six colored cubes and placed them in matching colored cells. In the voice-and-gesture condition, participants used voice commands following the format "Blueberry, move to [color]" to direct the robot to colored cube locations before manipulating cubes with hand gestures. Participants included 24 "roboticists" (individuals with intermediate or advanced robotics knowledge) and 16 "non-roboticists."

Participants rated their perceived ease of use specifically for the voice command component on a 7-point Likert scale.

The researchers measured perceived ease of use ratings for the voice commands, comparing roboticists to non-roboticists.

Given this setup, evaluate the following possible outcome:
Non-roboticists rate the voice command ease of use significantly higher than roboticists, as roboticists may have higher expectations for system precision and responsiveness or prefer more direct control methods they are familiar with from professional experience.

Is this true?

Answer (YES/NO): NO